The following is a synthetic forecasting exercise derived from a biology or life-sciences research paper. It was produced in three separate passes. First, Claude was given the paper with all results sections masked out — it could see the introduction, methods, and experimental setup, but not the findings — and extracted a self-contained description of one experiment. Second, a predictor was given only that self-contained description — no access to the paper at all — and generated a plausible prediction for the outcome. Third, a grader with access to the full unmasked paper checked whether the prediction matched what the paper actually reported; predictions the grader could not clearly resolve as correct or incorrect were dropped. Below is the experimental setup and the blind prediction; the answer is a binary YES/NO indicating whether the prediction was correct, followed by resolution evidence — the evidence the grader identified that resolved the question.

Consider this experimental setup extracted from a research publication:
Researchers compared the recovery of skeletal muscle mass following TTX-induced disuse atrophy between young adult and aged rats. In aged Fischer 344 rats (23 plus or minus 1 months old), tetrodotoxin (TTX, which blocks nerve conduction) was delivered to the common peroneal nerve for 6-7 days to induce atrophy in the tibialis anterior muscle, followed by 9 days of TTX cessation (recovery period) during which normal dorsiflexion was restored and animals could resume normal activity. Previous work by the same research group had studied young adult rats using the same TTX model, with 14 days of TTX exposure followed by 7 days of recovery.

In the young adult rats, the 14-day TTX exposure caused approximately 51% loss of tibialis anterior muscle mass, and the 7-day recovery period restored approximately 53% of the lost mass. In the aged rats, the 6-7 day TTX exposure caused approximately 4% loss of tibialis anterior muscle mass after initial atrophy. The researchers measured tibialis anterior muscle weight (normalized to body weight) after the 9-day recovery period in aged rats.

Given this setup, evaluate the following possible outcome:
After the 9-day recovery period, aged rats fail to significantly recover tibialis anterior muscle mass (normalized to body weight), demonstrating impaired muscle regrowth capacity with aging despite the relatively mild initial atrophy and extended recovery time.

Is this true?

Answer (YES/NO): YES